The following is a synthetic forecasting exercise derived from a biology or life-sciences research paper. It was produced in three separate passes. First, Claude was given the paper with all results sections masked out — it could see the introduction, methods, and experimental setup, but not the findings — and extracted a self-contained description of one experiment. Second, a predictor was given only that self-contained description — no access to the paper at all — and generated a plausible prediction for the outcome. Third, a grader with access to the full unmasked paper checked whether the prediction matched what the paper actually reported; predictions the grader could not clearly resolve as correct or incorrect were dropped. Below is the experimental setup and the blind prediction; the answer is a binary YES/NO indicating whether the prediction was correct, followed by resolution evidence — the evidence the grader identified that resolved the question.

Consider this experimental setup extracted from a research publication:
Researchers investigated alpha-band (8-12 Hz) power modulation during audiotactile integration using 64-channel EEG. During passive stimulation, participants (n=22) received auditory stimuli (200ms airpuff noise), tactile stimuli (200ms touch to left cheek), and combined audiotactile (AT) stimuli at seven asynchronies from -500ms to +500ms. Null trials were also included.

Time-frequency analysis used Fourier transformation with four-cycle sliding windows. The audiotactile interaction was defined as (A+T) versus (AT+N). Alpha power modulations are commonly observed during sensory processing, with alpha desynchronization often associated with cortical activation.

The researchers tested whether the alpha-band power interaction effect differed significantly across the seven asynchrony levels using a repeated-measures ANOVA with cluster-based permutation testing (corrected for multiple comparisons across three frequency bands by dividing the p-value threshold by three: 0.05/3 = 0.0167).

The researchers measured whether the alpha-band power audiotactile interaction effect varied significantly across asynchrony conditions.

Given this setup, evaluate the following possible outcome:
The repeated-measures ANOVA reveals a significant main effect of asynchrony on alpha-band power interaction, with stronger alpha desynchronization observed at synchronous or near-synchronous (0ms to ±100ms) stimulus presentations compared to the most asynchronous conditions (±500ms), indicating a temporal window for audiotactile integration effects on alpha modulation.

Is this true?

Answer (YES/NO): NO